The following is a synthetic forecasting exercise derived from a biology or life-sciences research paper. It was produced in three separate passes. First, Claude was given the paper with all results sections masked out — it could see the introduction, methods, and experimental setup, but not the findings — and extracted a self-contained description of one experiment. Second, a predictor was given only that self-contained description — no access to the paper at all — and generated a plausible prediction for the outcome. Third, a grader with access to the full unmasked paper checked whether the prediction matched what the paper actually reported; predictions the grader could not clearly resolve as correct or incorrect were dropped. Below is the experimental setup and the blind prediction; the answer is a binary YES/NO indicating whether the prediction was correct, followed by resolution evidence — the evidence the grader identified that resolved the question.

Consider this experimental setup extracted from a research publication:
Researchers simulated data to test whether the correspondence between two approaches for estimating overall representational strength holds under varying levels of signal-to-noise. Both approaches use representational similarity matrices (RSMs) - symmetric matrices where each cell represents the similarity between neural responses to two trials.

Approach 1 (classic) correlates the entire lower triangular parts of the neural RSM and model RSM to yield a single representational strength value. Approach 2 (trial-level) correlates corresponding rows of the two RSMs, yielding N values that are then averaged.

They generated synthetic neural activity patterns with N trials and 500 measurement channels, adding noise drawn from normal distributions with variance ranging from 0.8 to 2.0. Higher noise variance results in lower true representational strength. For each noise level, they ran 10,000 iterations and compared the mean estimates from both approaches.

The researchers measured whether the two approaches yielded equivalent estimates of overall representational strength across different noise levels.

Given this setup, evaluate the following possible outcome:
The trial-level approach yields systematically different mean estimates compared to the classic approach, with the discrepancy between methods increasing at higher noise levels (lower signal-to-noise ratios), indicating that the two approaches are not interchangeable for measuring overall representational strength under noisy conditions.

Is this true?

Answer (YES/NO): NO